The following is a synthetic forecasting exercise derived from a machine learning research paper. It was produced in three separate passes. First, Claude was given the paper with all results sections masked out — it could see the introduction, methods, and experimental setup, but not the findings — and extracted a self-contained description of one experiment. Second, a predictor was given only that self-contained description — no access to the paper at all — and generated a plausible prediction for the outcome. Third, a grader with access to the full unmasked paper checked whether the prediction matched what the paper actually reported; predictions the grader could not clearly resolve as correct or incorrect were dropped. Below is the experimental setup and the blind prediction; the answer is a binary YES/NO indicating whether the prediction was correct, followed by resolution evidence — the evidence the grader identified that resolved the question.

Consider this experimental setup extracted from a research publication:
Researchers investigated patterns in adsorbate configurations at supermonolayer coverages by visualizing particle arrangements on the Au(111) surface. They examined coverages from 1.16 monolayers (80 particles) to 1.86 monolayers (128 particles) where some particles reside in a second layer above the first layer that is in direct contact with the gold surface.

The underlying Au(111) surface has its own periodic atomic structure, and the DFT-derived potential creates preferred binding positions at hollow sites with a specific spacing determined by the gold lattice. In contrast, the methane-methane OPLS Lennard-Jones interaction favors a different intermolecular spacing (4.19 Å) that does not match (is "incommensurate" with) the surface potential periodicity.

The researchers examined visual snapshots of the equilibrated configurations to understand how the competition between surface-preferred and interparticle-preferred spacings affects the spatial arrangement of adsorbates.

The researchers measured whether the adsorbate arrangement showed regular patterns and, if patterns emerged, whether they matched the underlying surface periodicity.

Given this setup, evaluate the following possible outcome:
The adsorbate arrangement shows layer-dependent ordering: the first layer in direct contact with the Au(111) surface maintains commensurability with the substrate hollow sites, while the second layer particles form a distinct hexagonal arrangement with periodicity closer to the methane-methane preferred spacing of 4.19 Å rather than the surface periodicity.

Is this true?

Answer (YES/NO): NO